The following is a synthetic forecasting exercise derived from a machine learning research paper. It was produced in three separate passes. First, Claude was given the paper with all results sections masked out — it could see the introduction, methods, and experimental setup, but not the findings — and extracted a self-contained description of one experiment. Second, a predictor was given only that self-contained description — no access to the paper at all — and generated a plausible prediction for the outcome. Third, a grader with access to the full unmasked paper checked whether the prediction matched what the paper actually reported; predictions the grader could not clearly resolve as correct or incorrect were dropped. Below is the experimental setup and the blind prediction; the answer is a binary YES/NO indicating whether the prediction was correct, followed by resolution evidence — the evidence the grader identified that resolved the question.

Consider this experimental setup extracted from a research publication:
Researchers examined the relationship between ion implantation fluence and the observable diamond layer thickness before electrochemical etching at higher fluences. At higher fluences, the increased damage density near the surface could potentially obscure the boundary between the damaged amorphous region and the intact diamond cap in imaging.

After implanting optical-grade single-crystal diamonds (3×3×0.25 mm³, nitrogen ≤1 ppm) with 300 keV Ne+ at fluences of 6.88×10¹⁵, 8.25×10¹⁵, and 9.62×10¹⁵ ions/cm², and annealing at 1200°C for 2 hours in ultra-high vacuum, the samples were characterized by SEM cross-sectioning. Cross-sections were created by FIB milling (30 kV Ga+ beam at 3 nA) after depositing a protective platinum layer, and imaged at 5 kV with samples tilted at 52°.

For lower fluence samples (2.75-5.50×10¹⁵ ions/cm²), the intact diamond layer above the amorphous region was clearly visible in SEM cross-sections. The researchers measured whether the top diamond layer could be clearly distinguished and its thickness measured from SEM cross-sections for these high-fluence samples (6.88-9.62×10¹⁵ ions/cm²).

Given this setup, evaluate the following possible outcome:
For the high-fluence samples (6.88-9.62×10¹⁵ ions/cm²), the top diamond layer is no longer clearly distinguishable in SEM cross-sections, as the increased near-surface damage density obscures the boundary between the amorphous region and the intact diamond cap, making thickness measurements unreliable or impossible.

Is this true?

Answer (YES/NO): YES